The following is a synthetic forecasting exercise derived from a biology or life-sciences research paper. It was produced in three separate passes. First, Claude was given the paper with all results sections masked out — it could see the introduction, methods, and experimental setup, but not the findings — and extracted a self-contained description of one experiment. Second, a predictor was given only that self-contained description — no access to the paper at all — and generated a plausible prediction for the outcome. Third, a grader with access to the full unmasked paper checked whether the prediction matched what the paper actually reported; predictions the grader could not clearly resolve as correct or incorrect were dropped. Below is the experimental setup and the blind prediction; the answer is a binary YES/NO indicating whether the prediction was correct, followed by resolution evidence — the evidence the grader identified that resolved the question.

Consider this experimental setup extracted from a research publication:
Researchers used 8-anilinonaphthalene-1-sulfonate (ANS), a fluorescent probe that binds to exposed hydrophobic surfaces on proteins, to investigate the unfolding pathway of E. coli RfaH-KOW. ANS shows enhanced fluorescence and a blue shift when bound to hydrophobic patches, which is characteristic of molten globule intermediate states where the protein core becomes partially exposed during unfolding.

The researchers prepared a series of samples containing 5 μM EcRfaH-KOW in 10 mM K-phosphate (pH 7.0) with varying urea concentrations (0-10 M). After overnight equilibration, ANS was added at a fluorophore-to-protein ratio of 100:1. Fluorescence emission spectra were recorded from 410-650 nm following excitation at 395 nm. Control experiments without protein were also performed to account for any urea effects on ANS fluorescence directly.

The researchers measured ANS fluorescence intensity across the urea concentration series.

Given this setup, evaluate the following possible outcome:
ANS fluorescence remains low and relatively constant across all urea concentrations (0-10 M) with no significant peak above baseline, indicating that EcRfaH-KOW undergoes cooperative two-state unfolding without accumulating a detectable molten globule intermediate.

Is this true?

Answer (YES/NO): NO